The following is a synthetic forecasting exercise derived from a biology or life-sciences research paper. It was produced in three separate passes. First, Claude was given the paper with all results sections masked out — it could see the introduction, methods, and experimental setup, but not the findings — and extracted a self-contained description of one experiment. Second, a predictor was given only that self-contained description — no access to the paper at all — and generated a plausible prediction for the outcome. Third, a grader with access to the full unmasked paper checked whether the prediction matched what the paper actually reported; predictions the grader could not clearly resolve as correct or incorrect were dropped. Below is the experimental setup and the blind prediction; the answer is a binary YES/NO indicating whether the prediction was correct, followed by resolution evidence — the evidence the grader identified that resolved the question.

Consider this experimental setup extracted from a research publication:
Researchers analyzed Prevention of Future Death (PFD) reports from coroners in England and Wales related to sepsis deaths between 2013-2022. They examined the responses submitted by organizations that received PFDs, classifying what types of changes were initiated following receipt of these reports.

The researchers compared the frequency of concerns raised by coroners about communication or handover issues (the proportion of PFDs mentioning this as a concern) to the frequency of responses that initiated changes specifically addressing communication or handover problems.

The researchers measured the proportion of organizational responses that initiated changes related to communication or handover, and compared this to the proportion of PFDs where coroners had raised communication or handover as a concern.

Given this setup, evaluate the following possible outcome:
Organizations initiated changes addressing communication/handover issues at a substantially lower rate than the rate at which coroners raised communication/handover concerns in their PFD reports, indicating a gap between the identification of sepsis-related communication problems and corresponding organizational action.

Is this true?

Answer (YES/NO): YES